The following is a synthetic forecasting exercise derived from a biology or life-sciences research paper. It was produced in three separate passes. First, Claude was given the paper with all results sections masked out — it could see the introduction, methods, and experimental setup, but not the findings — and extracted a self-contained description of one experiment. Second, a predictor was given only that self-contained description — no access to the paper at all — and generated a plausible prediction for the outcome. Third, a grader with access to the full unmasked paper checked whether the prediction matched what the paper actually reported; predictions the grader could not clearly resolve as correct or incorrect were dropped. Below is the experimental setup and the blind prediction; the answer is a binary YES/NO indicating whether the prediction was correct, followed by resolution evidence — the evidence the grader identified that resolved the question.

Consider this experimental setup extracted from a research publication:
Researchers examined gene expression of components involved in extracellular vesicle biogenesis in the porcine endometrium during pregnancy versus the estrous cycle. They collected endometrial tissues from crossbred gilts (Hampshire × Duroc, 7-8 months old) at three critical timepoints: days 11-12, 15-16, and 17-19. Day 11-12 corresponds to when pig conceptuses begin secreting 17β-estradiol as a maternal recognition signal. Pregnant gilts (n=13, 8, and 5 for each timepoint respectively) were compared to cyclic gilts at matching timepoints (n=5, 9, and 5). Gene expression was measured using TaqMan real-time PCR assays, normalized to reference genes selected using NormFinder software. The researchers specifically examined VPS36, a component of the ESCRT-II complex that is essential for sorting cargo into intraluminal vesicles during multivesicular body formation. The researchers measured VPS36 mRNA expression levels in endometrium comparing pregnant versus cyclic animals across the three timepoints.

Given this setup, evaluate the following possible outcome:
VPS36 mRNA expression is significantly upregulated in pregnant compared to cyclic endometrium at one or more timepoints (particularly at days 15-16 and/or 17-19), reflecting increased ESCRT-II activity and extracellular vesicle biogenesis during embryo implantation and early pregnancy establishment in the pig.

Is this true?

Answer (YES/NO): NO